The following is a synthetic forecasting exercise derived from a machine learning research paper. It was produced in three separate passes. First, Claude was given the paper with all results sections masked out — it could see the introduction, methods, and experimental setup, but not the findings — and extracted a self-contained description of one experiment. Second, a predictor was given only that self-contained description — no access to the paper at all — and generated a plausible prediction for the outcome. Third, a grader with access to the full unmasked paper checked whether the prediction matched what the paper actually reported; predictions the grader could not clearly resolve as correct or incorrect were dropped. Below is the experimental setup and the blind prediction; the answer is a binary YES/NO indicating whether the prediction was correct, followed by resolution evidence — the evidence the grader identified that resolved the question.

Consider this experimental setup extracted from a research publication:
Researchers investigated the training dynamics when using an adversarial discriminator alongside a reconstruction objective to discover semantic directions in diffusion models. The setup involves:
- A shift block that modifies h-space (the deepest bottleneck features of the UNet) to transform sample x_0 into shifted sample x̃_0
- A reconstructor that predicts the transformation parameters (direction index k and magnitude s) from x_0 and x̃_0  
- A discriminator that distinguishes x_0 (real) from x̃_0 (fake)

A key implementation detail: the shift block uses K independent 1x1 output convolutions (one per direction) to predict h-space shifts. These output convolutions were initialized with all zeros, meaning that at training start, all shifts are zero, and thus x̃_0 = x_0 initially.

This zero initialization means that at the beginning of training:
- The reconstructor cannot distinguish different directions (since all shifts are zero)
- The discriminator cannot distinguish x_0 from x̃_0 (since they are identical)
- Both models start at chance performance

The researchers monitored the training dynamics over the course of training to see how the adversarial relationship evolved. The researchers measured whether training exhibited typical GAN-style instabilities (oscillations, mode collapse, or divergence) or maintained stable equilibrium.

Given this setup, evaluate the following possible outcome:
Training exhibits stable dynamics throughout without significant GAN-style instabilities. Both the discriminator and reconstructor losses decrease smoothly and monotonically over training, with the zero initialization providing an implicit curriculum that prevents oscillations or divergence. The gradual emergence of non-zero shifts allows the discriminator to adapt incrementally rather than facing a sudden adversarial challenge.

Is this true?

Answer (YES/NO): NO